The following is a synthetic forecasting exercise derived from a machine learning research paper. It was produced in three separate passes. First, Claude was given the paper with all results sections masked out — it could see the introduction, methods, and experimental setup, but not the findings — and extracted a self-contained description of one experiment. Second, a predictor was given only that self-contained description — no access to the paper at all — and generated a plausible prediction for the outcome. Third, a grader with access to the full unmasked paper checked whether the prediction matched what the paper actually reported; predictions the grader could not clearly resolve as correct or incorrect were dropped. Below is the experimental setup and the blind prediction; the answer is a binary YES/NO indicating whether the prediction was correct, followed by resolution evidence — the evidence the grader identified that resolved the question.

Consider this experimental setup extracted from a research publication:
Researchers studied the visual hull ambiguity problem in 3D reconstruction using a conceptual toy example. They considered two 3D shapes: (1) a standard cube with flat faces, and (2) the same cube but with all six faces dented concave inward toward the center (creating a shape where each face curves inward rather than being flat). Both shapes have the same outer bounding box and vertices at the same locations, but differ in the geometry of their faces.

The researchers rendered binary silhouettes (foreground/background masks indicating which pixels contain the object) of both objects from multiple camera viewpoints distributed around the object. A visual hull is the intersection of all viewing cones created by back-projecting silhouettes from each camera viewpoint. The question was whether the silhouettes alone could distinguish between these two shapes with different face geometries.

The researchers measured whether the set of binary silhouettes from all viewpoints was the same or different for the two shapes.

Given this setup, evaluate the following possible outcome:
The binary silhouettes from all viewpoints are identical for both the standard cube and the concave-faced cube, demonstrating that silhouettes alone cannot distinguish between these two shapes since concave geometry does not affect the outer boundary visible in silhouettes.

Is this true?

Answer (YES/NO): YES